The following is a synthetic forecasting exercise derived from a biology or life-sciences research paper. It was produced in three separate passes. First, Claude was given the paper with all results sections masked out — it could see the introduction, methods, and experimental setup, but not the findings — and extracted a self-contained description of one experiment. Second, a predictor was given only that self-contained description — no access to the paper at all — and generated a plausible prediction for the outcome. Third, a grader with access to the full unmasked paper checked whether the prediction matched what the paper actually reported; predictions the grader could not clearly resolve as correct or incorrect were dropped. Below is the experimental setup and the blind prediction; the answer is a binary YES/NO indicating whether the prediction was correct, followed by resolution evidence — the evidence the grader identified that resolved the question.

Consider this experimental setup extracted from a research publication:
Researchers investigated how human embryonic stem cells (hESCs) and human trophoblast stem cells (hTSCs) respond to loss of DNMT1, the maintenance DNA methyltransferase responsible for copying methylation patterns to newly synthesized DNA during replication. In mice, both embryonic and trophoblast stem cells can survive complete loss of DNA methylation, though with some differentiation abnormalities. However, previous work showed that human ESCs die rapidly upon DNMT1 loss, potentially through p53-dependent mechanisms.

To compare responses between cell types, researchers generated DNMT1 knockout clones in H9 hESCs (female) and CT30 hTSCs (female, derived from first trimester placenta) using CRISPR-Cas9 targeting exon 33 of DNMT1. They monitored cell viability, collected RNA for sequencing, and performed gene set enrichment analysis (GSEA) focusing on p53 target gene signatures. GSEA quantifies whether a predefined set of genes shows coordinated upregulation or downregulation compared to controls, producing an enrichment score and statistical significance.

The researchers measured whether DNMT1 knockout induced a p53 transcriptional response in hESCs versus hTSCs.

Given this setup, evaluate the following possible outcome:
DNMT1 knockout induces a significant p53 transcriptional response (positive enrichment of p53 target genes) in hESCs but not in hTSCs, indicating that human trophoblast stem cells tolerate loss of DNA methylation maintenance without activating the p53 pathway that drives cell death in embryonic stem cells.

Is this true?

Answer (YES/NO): YES